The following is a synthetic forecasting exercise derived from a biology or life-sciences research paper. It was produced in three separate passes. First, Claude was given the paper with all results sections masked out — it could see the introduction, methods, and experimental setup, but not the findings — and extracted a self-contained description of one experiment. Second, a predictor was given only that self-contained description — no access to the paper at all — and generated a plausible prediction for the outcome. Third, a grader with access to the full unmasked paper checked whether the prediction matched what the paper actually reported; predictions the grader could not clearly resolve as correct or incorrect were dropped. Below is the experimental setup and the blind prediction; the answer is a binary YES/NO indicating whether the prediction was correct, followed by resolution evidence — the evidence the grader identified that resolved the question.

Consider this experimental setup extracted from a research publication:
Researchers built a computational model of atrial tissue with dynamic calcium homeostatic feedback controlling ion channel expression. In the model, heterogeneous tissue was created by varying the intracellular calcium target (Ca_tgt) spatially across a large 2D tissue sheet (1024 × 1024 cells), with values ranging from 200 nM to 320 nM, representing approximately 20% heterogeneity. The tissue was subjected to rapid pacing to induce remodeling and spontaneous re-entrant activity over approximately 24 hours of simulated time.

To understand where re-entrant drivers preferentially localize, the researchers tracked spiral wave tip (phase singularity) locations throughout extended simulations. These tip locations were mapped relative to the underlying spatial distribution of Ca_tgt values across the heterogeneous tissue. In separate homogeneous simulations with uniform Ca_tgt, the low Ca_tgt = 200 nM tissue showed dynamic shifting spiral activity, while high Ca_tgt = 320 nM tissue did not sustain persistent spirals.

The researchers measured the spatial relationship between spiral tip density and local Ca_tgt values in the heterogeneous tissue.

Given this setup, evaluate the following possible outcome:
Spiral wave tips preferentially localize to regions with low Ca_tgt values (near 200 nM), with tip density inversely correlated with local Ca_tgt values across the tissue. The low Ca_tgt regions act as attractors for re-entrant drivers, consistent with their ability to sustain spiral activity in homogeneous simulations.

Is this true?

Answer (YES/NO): NO